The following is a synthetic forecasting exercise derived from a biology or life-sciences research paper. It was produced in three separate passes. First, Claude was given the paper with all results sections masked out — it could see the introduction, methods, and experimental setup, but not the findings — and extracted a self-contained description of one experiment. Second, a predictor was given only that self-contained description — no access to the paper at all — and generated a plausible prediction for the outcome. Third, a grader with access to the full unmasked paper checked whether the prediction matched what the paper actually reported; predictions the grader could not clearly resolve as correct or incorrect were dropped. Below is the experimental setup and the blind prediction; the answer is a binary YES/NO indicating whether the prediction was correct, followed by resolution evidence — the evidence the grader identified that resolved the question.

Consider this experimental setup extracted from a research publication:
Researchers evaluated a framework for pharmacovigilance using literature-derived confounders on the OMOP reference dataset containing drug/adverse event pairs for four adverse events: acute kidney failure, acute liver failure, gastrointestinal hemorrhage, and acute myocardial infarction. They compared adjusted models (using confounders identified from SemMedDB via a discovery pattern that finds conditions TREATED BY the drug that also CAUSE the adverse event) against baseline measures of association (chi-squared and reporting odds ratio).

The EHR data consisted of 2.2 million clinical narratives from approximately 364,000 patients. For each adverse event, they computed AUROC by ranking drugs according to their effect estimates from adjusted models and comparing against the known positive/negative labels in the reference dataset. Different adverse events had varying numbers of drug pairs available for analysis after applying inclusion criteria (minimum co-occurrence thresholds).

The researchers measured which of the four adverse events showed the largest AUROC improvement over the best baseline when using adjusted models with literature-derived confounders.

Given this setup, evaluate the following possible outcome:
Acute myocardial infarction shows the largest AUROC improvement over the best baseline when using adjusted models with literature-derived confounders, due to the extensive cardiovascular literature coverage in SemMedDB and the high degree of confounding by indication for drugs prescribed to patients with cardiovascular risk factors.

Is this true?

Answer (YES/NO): NO